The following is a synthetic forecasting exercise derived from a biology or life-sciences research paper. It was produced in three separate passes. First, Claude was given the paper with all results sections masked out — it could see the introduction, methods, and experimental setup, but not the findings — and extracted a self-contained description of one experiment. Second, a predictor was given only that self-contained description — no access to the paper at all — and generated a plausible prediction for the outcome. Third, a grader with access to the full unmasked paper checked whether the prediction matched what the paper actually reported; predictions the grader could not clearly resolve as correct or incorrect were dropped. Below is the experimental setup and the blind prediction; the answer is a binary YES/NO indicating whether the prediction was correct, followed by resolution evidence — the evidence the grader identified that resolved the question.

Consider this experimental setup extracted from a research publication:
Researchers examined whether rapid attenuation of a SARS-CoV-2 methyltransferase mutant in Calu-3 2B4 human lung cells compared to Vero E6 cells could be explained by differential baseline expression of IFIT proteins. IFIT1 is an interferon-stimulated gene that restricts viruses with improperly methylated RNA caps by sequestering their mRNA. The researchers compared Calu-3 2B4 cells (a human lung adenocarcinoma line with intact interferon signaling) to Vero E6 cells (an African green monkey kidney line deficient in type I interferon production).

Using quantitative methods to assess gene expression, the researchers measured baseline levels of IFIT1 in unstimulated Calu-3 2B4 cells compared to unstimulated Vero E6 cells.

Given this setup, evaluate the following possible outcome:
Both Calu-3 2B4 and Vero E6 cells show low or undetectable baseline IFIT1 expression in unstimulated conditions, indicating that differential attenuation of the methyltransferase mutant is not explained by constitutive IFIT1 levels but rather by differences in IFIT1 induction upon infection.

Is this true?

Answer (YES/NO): NO